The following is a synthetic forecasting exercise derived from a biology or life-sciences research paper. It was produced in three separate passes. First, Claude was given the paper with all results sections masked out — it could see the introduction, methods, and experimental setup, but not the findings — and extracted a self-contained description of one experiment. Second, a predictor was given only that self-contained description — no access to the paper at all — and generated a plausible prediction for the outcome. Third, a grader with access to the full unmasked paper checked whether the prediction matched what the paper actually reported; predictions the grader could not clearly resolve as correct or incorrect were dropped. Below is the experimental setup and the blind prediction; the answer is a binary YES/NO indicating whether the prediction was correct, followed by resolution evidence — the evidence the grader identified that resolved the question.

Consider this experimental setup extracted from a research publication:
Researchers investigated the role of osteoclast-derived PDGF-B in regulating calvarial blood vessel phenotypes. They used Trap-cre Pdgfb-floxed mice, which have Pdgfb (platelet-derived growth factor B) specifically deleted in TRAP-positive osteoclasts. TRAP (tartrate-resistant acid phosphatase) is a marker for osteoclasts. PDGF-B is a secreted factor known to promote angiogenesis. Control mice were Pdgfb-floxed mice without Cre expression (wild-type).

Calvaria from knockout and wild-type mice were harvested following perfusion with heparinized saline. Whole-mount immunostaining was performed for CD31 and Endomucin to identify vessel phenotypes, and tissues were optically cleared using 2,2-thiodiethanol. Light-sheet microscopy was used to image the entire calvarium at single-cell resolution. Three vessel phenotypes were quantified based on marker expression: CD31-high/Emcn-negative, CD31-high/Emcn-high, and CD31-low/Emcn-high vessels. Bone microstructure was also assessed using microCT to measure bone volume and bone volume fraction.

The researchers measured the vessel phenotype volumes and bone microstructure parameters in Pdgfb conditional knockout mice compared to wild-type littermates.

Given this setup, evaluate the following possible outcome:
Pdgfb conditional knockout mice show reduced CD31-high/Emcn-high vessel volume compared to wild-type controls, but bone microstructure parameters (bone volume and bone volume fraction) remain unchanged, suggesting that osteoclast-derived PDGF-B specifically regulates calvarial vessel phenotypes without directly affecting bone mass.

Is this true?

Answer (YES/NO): NO